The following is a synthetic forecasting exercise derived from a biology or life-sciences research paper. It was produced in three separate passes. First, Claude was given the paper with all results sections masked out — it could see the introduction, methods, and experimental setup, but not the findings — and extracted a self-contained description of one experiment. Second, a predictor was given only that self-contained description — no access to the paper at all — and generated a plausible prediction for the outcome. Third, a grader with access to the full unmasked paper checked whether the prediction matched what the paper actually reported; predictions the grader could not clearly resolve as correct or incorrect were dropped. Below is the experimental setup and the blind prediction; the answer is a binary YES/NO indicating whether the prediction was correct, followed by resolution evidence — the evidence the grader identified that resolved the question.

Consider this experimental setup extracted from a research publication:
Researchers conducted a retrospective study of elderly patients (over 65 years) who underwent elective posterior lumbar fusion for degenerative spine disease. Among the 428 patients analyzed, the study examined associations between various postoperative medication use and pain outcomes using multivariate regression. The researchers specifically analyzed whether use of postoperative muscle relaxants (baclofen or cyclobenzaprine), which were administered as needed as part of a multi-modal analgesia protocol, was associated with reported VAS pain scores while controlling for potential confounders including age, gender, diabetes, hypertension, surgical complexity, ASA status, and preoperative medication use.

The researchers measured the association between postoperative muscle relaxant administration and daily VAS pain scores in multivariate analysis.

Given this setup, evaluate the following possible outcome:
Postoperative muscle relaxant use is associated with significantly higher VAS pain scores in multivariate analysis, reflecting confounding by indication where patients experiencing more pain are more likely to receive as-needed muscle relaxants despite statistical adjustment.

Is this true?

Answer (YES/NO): NO